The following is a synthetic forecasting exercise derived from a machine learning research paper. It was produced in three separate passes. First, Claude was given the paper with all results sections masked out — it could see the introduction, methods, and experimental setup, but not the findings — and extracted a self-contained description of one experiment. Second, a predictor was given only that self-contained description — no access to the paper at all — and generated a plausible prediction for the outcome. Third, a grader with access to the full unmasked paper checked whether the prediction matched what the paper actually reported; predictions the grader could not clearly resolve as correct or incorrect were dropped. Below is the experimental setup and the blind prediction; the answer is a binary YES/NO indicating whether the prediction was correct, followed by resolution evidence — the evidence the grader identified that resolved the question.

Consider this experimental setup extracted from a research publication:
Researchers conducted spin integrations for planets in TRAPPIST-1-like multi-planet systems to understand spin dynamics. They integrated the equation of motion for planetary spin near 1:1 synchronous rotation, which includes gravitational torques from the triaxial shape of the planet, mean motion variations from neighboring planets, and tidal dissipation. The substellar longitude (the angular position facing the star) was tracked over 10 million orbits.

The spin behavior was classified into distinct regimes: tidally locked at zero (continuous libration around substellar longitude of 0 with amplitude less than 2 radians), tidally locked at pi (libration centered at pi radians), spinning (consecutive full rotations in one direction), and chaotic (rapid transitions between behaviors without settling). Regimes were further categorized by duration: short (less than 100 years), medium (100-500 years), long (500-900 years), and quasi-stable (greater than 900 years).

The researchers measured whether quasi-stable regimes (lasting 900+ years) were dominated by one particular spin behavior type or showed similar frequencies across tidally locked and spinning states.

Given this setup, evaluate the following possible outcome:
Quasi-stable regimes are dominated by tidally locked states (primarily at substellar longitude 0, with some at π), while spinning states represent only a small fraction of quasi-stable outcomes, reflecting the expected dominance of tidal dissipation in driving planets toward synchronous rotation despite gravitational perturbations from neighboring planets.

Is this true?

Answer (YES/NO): NO